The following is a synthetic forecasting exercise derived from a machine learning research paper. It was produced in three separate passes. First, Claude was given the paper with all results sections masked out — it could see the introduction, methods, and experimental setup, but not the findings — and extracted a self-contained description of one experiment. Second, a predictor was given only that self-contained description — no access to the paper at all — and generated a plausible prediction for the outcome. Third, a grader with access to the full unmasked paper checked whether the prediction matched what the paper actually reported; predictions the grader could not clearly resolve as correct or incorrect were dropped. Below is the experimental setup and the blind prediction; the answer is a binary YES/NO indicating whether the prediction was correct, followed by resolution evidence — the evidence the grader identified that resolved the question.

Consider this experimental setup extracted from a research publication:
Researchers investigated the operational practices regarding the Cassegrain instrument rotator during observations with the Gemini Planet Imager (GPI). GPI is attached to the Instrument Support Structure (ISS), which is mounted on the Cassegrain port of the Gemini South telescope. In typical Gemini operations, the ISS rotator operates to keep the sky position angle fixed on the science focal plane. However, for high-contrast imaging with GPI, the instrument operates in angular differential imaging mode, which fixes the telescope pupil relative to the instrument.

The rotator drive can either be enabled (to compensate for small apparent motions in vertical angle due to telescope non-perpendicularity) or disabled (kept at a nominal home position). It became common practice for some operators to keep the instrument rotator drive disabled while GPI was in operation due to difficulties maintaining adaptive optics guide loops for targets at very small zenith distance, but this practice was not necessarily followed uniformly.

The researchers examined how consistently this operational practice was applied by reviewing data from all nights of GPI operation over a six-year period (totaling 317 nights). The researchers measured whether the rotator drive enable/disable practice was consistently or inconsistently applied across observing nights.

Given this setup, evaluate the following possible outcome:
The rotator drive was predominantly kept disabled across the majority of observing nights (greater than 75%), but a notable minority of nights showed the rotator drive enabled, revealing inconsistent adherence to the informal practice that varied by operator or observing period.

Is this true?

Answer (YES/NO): NO